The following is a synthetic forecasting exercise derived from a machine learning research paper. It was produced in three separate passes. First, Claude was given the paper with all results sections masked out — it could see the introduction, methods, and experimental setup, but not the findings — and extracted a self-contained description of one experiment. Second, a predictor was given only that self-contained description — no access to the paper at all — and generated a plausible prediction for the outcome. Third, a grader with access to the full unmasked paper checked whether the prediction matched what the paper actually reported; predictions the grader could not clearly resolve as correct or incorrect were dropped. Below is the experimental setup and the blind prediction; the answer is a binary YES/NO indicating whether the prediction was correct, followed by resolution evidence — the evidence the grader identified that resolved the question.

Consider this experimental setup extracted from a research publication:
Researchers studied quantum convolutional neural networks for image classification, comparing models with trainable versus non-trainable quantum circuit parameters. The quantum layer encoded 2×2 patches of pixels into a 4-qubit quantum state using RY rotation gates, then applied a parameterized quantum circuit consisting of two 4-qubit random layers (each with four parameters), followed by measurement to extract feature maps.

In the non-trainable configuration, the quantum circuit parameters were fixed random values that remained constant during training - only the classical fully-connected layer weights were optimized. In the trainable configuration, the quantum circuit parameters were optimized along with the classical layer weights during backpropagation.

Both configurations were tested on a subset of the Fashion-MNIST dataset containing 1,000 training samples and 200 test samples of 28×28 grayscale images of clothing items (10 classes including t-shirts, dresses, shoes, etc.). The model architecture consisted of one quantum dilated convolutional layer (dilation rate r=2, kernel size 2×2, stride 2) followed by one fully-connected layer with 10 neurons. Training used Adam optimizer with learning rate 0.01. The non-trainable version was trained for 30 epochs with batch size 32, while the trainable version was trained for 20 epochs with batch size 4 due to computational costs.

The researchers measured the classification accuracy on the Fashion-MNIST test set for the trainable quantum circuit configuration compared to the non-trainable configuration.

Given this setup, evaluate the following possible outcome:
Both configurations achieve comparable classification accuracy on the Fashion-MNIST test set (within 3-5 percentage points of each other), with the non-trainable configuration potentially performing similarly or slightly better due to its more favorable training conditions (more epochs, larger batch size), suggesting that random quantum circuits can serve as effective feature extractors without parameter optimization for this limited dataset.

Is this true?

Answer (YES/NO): YES